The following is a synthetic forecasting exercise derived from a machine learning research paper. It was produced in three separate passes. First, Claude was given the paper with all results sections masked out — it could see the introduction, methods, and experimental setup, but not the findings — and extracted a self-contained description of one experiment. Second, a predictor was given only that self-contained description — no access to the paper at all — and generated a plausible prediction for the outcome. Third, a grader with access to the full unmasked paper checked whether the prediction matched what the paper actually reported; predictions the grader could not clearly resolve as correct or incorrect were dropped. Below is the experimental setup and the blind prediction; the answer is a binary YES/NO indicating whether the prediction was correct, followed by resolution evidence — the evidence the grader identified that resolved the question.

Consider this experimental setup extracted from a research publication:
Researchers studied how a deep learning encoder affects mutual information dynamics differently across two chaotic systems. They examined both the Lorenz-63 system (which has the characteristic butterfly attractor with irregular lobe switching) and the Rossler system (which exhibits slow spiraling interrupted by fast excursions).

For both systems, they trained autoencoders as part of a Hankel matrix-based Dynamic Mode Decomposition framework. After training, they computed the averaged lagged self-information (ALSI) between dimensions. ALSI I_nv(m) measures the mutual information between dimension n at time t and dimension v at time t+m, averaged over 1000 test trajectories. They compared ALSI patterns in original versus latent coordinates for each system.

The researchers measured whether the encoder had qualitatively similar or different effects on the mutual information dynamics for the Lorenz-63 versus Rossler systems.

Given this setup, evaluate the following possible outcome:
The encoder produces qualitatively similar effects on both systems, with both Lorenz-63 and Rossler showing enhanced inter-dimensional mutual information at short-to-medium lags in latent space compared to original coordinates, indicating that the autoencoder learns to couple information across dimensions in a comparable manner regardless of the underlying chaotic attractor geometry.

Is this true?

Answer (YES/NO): NO